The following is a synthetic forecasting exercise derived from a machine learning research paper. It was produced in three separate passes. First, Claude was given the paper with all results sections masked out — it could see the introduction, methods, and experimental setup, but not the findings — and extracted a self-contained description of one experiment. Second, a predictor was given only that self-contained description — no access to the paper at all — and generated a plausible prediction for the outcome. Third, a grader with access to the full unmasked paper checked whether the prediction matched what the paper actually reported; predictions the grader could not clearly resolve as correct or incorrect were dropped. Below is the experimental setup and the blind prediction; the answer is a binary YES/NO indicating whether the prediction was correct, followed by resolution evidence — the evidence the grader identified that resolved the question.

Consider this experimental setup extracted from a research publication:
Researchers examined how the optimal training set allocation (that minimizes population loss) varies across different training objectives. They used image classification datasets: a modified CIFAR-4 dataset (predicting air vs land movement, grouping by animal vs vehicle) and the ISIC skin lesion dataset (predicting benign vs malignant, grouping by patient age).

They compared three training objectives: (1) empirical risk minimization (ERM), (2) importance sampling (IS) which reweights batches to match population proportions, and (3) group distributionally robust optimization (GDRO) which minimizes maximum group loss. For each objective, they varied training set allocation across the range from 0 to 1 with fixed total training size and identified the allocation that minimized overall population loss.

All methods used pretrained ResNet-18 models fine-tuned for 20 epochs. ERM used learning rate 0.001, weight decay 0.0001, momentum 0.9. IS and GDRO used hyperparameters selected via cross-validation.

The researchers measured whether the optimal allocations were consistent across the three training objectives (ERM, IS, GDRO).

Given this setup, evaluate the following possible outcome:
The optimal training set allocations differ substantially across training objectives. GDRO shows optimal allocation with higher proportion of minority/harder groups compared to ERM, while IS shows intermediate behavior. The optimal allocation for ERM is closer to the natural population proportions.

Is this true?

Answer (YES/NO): NO